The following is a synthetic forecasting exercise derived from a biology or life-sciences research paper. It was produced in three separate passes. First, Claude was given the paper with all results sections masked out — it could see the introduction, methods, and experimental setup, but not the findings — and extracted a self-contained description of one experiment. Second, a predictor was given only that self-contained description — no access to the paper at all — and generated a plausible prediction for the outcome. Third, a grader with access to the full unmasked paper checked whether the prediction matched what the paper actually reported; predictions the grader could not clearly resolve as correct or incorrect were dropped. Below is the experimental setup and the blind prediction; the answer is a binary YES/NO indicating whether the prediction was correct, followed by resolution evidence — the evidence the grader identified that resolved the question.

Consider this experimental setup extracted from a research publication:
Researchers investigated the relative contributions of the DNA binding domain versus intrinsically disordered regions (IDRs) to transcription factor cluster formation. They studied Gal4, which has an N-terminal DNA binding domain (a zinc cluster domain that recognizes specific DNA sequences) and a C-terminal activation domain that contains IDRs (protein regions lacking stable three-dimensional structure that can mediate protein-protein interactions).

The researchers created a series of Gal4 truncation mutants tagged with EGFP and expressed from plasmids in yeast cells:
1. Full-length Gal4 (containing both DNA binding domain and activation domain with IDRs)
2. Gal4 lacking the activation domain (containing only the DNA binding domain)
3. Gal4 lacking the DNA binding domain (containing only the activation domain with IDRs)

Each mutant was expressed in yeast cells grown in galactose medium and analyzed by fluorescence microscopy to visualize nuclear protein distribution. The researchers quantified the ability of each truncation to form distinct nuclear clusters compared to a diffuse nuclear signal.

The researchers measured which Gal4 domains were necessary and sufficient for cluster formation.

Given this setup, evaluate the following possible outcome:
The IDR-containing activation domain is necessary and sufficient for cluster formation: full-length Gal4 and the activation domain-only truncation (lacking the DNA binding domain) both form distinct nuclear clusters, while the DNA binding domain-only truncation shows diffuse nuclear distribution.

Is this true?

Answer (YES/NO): NO